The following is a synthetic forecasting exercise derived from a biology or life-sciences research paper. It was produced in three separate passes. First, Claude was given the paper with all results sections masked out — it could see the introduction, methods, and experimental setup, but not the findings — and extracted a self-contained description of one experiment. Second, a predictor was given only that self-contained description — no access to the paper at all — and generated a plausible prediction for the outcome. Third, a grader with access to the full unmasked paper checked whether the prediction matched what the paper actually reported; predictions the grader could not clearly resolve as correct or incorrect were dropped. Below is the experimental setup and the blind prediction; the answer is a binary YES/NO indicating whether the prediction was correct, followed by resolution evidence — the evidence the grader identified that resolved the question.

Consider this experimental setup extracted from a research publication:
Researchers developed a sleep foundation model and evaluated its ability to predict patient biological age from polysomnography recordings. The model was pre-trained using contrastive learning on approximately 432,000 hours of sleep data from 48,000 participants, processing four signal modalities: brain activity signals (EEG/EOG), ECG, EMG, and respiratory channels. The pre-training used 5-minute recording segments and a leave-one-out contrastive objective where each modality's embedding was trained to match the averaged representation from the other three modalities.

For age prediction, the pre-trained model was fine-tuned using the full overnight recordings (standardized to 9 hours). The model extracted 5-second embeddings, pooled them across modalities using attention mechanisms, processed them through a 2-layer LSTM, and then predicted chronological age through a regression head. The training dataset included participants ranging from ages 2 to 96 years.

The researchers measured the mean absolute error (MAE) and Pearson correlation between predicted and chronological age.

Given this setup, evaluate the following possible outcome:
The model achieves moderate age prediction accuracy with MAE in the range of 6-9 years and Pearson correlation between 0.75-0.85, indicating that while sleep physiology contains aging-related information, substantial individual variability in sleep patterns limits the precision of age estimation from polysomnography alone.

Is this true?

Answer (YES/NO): NO